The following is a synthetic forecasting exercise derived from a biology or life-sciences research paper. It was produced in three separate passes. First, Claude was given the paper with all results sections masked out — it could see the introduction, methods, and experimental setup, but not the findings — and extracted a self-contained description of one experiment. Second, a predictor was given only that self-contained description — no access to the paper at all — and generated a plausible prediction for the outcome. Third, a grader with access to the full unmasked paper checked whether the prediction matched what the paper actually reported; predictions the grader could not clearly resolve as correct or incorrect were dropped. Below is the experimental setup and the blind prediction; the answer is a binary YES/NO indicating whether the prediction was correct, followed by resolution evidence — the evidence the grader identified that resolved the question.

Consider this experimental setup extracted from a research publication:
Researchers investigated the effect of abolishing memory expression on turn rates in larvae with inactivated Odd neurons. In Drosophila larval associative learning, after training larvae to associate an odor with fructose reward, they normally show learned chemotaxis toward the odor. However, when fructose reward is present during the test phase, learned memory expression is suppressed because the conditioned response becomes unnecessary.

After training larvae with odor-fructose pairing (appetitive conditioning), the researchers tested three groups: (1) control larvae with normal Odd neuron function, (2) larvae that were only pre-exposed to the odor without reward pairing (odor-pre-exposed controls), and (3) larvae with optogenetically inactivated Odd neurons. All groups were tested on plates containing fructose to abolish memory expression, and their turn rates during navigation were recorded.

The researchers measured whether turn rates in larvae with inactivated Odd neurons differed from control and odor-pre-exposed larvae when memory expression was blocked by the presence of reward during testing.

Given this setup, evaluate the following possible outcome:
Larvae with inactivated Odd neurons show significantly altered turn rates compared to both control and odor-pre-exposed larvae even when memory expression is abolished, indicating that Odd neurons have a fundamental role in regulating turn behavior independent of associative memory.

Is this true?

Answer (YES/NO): NO